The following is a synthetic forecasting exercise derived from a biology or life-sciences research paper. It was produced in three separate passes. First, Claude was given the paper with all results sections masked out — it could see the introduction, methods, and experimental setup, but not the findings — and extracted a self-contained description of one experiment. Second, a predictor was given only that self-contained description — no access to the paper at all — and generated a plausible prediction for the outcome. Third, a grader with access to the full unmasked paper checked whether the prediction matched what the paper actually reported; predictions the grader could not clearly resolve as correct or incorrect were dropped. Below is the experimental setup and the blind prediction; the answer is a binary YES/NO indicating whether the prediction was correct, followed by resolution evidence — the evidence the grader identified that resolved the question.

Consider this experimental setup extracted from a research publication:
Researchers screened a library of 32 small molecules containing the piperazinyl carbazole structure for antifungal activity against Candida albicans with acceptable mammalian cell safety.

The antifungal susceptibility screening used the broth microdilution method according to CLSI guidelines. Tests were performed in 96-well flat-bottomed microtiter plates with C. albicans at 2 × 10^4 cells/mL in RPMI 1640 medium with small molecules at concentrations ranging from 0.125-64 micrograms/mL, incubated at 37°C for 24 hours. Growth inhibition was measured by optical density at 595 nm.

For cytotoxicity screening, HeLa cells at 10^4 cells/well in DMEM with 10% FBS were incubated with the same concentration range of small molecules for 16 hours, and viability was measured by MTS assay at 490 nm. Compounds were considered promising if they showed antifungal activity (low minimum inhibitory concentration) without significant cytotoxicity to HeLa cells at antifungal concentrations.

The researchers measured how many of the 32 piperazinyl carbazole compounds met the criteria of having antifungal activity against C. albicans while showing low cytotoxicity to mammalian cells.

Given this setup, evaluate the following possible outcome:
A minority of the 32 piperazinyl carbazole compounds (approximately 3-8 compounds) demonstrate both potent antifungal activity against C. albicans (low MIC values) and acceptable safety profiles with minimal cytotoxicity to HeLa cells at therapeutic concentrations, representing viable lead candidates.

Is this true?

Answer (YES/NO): NO